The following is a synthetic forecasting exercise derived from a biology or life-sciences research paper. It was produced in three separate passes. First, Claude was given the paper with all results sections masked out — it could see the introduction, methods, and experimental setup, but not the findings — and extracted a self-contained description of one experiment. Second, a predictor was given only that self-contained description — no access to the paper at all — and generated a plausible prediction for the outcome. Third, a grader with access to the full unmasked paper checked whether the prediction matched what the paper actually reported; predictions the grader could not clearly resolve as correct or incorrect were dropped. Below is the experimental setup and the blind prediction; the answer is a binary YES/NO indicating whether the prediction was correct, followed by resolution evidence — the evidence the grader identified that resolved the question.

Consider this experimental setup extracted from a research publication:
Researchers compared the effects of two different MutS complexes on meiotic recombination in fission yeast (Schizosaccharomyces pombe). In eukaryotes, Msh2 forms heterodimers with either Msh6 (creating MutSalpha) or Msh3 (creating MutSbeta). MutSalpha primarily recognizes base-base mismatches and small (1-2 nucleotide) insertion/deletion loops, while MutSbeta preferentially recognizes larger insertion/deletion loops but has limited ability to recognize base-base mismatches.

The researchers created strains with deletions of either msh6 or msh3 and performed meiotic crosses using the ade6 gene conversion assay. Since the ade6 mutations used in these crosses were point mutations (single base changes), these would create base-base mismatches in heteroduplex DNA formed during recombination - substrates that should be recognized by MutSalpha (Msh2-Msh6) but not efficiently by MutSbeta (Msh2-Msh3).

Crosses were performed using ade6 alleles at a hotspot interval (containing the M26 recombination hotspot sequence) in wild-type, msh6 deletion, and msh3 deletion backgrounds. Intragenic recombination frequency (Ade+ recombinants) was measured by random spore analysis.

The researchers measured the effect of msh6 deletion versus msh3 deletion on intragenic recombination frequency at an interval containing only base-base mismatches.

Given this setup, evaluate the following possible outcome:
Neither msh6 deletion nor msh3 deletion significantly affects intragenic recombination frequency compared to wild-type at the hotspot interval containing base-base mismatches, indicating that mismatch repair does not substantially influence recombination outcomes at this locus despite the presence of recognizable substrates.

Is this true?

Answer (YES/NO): NO